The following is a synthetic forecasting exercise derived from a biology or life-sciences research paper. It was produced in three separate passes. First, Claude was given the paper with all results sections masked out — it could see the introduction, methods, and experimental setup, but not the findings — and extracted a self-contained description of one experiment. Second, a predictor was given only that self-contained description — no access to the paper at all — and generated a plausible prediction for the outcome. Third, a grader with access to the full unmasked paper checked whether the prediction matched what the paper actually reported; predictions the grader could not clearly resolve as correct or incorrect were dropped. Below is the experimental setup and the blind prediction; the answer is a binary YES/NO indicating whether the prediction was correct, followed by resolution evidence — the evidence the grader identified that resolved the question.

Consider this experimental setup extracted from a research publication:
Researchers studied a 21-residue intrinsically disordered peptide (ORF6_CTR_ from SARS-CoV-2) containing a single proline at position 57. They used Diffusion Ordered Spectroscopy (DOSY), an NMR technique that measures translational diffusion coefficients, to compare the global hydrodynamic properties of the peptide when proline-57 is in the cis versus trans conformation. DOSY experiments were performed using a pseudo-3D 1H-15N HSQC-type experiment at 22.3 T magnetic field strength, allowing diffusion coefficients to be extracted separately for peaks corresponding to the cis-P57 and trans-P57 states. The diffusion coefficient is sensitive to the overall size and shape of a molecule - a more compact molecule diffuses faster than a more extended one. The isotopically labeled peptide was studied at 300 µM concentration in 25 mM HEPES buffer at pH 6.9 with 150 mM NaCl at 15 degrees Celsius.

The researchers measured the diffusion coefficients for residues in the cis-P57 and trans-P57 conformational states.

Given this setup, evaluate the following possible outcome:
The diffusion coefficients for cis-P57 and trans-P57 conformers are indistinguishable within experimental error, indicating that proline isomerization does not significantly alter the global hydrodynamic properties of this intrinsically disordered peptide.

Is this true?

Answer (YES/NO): NO